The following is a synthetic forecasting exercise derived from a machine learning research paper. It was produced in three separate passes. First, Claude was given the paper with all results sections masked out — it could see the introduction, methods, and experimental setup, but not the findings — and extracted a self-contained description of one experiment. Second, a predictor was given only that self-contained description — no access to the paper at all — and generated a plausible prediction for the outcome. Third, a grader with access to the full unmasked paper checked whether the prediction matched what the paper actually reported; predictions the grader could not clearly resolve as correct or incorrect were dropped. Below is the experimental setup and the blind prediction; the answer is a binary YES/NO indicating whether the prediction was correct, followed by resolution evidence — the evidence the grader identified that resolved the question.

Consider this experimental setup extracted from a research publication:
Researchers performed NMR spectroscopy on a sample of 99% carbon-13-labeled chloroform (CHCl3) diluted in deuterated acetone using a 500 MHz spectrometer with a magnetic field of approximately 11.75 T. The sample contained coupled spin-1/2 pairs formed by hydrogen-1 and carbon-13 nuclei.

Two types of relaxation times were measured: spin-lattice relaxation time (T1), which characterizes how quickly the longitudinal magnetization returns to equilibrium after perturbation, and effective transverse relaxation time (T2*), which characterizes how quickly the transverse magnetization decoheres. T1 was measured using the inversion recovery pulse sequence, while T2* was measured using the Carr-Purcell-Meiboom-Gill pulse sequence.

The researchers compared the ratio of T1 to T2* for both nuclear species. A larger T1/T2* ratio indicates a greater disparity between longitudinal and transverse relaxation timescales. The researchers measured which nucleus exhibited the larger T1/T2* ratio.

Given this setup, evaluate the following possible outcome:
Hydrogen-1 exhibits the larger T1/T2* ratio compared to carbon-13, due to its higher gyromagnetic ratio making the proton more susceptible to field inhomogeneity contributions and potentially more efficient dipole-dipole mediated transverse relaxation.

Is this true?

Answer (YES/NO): NO